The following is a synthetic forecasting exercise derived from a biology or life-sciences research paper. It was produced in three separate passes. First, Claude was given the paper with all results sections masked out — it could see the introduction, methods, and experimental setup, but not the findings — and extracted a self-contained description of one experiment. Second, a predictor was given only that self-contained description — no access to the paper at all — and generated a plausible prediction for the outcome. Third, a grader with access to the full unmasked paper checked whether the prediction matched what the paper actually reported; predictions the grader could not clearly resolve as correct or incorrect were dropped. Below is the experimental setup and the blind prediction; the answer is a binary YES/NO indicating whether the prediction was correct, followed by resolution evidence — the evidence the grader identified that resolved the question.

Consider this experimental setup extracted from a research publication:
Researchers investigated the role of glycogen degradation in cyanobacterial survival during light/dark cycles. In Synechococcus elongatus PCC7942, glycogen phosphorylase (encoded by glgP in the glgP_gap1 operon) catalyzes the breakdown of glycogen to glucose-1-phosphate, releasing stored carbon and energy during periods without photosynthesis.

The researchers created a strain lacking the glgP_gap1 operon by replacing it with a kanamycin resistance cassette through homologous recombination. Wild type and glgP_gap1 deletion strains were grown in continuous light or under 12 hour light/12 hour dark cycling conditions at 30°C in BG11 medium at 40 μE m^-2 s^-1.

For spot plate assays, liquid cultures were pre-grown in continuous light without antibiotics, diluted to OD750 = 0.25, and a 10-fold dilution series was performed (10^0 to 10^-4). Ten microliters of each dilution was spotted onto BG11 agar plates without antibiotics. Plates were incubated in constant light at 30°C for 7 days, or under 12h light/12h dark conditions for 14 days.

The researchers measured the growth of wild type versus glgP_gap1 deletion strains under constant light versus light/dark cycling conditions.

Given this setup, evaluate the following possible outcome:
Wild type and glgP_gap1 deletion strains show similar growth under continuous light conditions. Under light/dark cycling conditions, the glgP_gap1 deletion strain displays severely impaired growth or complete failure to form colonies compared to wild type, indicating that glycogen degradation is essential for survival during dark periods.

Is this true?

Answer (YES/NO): YES